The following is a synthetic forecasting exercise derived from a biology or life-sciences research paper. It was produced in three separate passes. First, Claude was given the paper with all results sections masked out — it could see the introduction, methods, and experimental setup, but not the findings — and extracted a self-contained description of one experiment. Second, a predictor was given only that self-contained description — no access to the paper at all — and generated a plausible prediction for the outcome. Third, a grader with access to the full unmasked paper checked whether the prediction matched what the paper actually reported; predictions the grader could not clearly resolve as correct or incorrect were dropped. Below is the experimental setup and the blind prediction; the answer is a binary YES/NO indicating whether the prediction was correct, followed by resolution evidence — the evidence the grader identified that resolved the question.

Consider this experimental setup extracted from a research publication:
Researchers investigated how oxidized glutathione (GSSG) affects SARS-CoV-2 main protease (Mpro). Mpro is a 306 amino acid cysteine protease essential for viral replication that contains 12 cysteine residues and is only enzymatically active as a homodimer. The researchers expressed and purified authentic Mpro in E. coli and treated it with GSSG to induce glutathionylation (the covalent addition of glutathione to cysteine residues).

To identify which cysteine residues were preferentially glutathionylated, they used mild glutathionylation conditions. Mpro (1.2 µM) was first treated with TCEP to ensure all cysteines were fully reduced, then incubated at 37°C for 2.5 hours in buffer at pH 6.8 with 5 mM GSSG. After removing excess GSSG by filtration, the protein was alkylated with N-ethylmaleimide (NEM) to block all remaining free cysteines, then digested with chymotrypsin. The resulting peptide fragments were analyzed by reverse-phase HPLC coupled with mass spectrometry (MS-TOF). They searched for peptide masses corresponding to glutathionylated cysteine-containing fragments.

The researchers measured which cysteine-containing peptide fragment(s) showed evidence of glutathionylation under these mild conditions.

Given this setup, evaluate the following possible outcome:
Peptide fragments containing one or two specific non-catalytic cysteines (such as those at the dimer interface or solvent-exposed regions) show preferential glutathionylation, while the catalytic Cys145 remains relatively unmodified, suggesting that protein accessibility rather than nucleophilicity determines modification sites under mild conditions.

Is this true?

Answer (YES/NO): YES